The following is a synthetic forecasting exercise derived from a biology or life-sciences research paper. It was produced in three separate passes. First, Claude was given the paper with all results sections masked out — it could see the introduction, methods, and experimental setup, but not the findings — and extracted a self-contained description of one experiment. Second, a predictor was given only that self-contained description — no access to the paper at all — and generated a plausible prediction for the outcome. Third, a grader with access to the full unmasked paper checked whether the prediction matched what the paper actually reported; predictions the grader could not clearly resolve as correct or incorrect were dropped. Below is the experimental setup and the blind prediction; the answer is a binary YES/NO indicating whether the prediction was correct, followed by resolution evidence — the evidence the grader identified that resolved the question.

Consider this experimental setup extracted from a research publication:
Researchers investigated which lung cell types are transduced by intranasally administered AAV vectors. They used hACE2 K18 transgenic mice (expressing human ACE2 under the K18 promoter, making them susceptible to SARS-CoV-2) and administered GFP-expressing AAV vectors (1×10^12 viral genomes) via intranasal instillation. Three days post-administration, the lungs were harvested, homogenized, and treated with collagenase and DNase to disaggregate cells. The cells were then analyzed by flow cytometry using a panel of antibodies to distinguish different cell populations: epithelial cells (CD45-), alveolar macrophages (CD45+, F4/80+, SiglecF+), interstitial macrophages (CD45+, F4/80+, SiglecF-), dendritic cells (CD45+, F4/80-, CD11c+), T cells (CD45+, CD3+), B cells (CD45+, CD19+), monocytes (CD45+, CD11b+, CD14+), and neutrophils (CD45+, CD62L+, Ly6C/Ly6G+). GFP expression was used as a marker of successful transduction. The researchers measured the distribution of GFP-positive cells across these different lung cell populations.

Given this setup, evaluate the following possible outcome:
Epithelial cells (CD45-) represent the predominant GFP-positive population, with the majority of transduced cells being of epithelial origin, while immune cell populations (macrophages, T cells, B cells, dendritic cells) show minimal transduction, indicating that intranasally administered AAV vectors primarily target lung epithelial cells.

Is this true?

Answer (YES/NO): YES